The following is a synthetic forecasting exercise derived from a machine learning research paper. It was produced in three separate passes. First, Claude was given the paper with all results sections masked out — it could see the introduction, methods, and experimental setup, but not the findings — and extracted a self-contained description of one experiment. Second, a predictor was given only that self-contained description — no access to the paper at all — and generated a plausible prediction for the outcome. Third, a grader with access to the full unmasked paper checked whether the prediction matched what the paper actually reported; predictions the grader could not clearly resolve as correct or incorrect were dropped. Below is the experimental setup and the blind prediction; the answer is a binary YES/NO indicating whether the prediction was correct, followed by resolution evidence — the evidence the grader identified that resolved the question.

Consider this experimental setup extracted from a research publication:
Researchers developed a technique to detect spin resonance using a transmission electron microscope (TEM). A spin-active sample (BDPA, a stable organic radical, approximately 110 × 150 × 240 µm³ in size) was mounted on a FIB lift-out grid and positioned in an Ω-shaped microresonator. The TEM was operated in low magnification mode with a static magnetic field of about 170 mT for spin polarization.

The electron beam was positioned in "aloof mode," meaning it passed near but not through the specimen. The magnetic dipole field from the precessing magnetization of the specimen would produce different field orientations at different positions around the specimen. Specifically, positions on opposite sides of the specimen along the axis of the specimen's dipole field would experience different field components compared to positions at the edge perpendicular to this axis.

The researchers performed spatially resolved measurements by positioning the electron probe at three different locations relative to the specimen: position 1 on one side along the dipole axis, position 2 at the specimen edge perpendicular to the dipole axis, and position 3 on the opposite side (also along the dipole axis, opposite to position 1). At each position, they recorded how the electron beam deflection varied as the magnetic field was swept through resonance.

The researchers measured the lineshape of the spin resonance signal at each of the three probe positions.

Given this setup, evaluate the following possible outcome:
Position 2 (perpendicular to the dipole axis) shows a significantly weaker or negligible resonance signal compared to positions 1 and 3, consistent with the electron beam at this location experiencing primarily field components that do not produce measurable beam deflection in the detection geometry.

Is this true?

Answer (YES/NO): NO